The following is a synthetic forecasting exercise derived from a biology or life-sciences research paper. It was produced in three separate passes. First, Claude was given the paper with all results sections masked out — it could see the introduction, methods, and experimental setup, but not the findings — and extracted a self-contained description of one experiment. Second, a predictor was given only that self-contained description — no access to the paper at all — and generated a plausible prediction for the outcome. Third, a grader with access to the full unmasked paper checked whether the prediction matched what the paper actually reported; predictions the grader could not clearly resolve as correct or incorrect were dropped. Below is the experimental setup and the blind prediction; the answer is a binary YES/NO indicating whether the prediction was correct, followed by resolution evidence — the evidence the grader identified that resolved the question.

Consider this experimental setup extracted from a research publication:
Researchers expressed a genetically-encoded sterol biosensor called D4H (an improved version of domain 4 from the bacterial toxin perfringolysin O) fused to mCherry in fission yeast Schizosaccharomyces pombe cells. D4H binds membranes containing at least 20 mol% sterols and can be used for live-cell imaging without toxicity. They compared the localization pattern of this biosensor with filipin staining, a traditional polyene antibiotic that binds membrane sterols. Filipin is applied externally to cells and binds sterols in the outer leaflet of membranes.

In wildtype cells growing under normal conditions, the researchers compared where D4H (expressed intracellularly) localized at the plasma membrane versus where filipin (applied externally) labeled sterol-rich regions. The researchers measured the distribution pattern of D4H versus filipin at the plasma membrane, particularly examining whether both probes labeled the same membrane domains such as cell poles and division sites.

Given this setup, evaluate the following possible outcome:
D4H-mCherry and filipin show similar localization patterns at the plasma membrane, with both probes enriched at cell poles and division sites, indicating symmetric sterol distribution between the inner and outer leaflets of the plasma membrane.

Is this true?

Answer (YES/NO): NO